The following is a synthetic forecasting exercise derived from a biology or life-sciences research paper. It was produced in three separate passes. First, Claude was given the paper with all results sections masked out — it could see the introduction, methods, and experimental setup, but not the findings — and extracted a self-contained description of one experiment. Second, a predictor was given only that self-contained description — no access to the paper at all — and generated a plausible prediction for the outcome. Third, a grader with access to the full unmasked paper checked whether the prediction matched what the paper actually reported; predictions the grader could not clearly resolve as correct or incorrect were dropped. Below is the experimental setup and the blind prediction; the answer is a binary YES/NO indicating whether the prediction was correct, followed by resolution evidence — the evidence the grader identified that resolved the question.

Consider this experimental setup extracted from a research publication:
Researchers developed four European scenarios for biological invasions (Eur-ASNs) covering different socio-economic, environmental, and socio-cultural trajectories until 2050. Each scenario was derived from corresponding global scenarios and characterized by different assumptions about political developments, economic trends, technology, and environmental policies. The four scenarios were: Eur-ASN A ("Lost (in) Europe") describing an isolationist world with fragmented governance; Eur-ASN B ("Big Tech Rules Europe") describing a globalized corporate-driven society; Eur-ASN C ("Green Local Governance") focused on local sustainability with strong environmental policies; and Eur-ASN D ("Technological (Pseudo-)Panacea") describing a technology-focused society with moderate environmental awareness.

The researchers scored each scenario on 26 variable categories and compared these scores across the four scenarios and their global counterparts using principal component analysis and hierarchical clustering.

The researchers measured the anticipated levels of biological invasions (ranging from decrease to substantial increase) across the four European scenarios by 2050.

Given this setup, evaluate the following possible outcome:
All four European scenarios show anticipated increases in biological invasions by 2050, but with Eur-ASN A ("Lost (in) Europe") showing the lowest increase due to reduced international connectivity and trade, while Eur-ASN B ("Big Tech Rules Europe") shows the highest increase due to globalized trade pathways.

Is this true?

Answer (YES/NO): NO